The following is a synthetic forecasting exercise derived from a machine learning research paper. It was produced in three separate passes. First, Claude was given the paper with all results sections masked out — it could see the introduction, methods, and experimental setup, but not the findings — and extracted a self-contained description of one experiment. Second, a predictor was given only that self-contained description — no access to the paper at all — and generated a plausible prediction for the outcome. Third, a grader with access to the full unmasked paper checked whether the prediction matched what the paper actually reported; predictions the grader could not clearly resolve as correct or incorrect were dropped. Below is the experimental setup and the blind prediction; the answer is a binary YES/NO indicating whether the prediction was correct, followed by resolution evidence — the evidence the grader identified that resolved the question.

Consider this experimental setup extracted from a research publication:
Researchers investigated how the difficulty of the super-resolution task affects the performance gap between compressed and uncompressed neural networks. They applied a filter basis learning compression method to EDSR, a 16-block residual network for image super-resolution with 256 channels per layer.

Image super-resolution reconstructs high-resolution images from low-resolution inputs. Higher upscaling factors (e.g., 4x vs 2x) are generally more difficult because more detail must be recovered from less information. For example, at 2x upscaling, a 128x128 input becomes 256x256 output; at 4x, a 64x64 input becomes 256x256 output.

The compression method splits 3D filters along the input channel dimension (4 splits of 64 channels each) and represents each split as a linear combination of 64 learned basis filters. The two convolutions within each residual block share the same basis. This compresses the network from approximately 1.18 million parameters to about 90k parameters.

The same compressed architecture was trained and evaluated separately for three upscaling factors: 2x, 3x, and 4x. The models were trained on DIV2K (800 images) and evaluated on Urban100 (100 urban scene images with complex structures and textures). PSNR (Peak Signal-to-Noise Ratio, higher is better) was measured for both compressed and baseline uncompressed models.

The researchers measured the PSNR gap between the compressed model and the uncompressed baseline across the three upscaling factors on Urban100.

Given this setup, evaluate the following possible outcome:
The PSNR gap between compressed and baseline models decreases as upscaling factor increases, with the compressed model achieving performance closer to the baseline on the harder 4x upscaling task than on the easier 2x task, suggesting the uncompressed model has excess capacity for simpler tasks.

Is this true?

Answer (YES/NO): YES